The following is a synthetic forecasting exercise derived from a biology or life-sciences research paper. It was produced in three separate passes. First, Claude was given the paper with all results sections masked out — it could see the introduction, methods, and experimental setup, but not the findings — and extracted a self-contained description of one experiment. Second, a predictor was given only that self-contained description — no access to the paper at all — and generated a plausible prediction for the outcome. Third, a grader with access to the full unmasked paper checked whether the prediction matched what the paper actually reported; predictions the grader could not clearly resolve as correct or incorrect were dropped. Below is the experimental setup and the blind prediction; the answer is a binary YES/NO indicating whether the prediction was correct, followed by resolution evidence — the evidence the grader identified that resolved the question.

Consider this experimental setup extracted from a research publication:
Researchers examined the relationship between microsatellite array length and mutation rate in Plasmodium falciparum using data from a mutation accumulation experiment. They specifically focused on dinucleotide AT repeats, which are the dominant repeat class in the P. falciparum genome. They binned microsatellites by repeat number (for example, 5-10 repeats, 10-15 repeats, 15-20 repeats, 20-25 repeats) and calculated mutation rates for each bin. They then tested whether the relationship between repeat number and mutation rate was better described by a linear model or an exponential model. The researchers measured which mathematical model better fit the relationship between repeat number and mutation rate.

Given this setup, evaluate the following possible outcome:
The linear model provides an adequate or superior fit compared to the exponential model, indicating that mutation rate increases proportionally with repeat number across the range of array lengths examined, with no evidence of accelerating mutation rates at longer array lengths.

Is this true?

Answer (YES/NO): NO